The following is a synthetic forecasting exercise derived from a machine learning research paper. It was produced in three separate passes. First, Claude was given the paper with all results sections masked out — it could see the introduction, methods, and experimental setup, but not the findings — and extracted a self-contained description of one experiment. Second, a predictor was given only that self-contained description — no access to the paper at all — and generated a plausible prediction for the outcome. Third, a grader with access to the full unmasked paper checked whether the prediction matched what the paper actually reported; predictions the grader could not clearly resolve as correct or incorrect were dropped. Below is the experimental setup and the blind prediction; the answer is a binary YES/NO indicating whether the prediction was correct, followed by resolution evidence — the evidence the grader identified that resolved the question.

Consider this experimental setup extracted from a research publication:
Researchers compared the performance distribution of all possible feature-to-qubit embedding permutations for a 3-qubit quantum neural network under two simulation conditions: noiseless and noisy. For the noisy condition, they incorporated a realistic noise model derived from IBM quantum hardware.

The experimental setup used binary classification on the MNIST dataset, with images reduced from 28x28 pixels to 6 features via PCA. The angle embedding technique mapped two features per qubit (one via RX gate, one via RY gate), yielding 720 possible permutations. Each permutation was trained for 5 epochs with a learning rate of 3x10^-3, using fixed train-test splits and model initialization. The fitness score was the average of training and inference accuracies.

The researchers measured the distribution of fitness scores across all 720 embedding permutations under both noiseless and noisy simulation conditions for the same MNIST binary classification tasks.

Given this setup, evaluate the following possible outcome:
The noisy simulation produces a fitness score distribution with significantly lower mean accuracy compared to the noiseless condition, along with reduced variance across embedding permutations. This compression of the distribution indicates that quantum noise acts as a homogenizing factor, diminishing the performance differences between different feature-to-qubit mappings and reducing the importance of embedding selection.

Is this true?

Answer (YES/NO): NO